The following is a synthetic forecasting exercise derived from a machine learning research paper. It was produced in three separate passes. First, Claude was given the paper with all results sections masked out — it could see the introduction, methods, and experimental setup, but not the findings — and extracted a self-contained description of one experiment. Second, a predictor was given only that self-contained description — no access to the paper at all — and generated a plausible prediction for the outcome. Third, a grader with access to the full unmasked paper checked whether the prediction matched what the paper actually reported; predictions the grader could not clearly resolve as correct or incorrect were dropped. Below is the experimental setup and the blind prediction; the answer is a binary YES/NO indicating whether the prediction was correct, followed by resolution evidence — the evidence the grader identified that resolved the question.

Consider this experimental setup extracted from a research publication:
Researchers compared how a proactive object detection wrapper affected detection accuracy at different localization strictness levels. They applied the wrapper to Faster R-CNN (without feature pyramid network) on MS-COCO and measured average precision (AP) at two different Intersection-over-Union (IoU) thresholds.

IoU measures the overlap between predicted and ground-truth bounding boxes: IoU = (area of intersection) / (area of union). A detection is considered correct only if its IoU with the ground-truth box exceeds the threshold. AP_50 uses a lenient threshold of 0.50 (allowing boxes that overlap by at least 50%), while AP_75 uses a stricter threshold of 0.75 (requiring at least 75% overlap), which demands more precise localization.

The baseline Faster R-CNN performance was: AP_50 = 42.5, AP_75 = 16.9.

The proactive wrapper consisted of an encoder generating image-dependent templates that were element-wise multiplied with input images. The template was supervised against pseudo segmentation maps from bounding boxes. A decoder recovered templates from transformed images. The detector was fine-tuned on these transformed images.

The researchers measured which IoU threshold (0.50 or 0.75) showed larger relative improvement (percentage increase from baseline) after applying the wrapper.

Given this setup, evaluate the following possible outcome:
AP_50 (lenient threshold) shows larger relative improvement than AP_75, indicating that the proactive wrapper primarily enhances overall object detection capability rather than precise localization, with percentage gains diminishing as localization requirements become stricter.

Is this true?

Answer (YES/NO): NO